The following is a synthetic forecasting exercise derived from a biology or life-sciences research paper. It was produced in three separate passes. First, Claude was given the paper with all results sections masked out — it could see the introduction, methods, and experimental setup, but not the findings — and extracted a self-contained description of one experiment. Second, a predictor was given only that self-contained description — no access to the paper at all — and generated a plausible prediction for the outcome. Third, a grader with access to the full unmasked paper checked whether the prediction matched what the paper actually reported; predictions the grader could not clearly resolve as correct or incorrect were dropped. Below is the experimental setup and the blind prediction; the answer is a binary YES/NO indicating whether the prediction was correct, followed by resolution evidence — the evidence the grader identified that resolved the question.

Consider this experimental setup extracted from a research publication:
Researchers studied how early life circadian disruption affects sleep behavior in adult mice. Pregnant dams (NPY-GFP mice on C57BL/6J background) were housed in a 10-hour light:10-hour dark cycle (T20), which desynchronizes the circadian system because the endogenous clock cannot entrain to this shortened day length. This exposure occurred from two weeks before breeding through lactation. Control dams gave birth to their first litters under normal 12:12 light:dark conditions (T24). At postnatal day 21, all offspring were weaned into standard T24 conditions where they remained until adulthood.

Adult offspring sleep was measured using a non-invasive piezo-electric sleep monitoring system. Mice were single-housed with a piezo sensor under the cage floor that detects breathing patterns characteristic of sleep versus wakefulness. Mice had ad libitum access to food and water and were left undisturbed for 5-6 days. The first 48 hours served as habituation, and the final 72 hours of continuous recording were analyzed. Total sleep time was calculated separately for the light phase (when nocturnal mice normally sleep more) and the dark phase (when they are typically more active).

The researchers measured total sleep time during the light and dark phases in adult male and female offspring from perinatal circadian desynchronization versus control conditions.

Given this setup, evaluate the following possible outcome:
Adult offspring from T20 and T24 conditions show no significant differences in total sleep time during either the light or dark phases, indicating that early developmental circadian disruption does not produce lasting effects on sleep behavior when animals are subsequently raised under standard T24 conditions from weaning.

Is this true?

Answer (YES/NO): NO